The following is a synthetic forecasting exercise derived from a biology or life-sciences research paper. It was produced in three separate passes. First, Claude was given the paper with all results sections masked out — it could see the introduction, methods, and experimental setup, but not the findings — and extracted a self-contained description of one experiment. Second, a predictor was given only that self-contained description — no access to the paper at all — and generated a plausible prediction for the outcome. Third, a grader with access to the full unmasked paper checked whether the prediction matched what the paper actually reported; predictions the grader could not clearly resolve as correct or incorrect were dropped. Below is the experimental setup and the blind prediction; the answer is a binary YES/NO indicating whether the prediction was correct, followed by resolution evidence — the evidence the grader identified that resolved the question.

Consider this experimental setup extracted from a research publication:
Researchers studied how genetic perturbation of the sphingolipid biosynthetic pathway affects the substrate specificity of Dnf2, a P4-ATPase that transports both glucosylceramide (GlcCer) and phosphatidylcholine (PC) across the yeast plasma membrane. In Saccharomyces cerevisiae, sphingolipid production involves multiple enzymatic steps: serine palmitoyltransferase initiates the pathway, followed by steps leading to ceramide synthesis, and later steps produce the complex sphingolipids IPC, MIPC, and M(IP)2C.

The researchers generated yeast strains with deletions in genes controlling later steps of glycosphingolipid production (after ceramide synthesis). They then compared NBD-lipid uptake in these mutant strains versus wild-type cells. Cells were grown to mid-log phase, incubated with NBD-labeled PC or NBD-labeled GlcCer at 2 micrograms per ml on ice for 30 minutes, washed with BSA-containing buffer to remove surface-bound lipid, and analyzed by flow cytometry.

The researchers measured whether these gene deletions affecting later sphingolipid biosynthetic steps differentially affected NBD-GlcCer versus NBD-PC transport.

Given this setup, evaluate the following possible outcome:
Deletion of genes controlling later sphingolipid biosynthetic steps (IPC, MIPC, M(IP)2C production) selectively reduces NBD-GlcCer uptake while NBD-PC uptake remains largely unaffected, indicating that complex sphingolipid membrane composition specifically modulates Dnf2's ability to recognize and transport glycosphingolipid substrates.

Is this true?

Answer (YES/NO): NO